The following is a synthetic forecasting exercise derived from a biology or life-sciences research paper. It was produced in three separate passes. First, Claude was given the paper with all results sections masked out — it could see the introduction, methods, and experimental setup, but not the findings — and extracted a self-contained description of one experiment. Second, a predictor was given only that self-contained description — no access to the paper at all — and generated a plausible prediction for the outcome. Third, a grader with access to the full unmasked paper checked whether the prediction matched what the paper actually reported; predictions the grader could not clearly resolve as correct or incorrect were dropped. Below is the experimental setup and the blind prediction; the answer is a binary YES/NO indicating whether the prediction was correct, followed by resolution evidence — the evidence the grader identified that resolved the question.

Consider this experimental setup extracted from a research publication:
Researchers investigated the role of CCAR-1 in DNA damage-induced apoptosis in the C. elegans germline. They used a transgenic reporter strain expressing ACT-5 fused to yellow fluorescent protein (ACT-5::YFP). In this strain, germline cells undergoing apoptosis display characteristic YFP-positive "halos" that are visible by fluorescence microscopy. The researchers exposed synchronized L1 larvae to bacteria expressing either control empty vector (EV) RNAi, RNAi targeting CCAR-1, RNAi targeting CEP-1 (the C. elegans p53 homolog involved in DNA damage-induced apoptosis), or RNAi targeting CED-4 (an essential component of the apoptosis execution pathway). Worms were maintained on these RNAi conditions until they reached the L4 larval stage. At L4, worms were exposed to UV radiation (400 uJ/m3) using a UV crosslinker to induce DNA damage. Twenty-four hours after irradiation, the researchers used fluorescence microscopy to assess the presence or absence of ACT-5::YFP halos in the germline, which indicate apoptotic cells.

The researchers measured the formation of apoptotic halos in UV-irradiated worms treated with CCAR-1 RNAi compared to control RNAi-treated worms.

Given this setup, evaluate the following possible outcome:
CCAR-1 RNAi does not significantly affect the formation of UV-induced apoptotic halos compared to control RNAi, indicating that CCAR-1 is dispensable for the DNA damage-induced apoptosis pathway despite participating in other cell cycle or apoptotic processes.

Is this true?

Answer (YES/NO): NO